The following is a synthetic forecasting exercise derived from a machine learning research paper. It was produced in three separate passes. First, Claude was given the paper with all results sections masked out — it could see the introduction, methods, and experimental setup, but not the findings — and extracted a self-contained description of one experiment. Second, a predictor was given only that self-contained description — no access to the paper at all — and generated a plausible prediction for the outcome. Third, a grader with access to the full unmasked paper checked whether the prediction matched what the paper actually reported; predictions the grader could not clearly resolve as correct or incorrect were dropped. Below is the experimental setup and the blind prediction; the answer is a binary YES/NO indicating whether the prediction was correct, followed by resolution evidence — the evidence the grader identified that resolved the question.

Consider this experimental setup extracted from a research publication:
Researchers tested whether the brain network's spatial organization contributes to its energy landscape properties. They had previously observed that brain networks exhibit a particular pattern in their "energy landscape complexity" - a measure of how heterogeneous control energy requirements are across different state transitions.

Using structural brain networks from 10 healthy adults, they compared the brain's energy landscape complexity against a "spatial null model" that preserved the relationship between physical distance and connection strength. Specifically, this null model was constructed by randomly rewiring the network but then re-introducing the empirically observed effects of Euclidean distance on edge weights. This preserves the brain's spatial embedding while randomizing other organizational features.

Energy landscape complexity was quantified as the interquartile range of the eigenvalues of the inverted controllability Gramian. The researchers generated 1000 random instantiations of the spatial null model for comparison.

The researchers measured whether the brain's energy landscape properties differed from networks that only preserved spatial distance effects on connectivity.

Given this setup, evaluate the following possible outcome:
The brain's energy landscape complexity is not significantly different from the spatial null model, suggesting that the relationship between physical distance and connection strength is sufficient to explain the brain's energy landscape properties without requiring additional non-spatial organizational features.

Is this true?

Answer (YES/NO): NO